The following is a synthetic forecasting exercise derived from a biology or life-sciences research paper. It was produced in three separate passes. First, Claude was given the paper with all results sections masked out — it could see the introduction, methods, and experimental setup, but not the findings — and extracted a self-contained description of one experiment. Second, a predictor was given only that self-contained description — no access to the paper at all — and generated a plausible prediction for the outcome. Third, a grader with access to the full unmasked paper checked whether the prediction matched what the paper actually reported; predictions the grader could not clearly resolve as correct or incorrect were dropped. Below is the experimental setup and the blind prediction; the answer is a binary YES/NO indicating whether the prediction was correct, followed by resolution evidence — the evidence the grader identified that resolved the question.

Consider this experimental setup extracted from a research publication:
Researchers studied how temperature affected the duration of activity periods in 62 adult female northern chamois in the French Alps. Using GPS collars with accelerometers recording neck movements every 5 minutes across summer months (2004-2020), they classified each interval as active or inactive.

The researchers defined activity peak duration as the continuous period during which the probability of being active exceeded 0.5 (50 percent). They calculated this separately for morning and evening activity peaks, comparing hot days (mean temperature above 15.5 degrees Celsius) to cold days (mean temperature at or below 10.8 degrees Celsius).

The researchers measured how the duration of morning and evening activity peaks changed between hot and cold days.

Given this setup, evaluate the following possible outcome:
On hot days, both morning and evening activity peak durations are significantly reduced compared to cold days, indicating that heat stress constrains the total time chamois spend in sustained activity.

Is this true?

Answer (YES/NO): NO